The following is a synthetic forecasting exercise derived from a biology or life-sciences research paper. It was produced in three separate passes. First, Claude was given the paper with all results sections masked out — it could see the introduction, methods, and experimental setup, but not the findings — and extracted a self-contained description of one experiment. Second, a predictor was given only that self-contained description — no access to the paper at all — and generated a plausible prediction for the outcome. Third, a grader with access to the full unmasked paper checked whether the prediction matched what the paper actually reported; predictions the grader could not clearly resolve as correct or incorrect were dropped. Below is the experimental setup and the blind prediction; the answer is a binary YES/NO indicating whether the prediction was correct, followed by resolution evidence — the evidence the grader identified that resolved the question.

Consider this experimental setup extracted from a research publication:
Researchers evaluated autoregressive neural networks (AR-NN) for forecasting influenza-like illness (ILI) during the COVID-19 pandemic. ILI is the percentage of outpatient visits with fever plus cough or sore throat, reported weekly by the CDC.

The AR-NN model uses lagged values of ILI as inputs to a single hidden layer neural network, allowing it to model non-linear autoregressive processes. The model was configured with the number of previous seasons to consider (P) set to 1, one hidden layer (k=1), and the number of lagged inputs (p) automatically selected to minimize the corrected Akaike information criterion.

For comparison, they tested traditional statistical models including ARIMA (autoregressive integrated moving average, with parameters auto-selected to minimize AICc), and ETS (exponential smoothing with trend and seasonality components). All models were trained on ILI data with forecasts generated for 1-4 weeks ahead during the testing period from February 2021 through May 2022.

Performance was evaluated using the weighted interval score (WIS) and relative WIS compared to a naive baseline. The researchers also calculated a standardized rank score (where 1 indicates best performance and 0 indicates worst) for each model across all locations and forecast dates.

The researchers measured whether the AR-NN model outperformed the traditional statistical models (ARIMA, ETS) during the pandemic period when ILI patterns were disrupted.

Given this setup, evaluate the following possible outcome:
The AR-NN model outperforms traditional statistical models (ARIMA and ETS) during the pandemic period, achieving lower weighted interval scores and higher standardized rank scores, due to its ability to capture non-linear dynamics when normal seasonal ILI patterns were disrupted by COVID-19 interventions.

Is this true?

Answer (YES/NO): NO